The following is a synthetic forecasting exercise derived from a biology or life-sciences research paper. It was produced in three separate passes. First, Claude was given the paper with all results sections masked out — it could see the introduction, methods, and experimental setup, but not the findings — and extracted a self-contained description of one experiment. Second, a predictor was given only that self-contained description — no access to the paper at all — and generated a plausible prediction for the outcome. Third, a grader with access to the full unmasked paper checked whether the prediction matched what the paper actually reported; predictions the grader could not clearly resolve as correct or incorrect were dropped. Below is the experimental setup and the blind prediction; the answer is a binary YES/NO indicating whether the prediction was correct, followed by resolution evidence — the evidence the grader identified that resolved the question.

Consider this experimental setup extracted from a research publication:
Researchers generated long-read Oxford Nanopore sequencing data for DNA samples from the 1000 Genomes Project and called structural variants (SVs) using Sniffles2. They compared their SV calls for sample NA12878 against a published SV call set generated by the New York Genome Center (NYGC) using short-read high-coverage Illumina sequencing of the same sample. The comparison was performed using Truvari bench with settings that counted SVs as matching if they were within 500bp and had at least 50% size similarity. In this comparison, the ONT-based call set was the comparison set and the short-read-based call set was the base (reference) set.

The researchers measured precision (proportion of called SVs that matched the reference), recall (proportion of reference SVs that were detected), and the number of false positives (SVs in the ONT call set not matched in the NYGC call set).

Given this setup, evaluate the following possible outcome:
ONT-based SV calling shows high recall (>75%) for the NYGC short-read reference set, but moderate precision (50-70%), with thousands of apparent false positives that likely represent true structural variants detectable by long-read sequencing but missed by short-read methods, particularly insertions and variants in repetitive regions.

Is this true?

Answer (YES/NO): NO